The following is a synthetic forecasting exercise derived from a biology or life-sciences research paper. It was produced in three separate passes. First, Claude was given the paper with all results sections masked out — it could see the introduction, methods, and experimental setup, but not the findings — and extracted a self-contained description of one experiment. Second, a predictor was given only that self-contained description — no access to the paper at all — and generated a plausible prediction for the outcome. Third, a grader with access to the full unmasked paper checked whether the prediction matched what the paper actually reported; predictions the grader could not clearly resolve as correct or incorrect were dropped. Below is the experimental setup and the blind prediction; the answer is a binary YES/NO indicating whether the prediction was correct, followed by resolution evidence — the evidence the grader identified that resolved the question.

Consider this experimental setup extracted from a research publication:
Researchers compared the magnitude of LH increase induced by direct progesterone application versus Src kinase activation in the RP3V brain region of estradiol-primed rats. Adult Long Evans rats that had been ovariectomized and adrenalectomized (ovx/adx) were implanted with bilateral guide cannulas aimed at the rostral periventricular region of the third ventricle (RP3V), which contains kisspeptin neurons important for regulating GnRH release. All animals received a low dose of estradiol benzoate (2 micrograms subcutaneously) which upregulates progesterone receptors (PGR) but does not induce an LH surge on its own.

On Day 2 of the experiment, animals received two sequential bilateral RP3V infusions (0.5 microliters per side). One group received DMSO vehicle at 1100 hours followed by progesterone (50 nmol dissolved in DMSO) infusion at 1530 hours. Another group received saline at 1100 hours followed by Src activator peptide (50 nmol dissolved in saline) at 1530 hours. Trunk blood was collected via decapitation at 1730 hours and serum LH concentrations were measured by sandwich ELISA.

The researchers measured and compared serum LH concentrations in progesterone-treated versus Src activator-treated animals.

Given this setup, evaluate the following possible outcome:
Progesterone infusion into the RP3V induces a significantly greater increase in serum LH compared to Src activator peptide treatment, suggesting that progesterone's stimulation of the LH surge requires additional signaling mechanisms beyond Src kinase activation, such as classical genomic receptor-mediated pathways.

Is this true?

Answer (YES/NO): YES